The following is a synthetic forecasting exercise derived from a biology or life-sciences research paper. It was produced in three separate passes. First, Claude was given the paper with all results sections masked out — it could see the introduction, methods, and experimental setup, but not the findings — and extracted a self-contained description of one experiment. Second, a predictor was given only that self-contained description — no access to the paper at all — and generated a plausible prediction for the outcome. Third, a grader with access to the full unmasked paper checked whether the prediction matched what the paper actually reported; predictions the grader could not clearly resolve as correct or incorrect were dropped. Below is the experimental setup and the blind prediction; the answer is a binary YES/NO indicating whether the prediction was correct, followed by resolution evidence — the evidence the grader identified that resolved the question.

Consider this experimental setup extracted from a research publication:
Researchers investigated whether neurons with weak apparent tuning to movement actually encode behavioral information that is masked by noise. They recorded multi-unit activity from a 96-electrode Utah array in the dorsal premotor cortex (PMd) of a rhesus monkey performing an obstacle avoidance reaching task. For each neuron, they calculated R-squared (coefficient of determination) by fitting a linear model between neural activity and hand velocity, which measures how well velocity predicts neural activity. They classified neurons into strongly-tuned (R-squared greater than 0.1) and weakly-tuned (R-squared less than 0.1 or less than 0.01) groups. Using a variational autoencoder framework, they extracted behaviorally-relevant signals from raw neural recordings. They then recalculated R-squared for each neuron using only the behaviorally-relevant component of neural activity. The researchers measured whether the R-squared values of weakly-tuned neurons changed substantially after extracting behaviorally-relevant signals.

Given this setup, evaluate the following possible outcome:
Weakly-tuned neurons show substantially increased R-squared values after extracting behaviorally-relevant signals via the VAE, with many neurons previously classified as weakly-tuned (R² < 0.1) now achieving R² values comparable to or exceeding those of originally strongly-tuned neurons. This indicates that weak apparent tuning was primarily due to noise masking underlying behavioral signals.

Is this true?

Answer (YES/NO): NO